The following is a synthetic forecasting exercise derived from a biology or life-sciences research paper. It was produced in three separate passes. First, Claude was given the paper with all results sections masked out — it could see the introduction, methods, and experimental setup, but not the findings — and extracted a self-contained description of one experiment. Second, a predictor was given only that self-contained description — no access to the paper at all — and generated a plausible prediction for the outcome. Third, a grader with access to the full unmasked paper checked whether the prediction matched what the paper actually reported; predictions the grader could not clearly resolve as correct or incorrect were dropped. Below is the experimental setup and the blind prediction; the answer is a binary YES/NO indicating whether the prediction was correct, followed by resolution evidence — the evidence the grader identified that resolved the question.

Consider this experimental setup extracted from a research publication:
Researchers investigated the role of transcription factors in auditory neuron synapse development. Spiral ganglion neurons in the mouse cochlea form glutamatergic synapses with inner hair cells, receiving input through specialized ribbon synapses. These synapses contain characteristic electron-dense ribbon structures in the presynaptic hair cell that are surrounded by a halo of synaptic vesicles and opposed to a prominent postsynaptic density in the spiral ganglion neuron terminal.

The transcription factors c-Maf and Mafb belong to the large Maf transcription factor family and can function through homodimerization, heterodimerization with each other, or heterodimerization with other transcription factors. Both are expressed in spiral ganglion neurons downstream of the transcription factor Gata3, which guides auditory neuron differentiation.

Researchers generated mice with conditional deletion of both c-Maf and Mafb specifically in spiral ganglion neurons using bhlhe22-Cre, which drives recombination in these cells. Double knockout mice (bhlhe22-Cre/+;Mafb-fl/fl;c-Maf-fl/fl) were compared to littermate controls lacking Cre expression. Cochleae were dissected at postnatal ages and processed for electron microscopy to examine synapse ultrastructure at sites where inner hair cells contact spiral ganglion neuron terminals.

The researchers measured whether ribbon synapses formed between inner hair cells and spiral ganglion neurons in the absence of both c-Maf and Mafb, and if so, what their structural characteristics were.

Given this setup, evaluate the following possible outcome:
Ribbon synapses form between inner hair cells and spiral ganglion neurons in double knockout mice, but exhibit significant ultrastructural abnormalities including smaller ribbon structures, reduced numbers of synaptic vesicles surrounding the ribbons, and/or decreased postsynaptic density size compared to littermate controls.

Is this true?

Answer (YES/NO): NO